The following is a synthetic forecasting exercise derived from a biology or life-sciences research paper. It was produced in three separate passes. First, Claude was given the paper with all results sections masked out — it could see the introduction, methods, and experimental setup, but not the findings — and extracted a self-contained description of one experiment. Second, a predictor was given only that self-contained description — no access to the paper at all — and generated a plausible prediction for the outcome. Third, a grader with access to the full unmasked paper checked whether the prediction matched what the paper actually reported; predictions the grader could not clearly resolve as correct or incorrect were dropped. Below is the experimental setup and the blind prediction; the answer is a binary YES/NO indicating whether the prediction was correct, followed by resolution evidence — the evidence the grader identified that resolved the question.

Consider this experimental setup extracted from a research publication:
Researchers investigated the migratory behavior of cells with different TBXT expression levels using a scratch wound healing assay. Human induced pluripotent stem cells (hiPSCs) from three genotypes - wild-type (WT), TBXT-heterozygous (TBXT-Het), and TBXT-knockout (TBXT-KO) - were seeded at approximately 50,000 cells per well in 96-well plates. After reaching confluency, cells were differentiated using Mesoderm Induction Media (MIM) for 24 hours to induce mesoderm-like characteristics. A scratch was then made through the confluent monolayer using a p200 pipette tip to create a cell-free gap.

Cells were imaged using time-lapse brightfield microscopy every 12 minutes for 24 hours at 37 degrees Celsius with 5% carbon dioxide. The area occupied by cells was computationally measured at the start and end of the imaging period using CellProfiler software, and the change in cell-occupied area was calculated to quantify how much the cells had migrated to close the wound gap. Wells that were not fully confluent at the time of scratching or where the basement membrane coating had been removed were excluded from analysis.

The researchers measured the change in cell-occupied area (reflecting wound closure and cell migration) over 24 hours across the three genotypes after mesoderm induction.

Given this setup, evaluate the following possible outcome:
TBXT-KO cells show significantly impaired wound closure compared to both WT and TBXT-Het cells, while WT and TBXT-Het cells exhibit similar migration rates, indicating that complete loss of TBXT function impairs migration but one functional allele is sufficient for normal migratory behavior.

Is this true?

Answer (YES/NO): NO